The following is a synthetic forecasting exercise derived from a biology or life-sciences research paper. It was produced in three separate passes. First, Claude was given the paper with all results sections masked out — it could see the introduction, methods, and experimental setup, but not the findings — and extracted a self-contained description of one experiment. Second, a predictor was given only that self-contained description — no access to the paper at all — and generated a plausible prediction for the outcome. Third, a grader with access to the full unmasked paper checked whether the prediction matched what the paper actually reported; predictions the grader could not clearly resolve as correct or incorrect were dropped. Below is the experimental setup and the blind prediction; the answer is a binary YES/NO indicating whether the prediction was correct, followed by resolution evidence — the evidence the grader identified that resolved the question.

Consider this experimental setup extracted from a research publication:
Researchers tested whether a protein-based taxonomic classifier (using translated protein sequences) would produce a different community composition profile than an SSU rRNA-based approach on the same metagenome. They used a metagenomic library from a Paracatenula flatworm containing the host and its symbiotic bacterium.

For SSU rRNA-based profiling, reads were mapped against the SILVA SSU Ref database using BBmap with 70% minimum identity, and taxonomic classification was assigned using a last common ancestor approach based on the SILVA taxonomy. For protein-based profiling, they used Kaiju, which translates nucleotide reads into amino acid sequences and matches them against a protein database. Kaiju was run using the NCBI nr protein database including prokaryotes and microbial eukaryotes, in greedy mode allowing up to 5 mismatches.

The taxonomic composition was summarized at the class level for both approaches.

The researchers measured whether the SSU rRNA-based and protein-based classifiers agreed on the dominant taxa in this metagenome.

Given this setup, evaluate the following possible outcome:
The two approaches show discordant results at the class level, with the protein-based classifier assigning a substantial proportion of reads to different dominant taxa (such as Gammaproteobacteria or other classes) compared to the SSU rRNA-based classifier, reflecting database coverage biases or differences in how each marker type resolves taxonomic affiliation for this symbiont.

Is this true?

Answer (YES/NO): NO